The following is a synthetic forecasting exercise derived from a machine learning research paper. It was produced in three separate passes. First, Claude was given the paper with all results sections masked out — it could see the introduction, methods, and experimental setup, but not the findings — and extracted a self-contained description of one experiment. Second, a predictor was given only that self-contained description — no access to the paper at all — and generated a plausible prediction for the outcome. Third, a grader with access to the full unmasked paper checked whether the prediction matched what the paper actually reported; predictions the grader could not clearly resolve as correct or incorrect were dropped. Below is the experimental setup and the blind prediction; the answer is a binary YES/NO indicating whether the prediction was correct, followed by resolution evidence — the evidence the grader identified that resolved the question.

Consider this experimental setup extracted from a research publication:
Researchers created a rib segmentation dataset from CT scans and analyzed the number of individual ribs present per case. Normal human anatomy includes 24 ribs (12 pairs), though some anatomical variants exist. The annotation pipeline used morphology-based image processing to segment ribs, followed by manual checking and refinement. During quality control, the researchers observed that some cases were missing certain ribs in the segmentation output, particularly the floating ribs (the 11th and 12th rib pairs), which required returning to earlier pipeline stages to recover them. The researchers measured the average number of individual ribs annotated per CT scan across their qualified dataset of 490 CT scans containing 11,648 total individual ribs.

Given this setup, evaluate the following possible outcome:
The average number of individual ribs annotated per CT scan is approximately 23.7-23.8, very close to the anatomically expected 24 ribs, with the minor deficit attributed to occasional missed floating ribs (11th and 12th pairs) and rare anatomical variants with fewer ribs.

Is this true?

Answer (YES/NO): NO